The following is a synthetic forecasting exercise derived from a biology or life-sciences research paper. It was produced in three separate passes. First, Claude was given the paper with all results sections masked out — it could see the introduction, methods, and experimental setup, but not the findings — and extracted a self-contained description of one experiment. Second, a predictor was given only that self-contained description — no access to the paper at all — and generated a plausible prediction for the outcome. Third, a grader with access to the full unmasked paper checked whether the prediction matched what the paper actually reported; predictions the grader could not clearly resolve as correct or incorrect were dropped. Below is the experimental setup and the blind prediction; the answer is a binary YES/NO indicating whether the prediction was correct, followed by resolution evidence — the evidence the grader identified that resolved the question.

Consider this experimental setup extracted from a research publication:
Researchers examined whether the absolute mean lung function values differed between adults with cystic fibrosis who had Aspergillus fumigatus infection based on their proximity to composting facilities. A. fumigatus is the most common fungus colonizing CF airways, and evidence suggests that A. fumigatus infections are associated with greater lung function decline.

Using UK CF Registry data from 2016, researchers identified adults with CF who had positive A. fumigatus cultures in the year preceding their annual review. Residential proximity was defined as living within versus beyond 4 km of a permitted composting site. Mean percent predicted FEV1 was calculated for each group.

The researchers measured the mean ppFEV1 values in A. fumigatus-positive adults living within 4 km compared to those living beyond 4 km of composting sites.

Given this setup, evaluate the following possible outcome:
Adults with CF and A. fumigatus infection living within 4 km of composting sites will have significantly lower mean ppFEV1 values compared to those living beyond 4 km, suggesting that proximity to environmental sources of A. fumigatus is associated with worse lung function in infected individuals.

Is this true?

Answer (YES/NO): YES